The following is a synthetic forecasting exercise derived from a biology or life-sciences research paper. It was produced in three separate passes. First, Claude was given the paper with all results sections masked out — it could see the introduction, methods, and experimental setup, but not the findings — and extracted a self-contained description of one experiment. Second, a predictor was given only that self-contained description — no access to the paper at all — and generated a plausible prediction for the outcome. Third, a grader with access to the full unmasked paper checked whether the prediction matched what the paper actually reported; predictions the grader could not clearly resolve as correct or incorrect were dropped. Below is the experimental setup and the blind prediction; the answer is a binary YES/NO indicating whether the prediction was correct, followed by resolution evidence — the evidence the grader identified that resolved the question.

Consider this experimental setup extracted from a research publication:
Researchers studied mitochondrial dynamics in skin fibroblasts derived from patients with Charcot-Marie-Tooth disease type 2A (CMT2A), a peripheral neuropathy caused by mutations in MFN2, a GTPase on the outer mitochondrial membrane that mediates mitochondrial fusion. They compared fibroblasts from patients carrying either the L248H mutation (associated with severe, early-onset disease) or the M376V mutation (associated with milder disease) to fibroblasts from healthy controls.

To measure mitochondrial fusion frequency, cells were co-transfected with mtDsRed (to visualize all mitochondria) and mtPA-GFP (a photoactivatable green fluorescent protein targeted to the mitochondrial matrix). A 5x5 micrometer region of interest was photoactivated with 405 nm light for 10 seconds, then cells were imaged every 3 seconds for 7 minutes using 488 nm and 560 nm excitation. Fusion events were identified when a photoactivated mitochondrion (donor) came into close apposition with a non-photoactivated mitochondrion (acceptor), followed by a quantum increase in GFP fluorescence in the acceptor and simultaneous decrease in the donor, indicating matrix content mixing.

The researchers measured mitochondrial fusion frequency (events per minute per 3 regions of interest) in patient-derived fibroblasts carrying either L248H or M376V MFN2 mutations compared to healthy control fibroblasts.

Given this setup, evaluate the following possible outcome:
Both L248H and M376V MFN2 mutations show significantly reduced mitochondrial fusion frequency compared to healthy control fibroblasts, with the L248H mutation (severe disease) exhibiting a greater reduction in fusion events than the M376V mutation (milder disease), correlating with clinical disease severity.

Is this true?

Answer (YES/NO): NO